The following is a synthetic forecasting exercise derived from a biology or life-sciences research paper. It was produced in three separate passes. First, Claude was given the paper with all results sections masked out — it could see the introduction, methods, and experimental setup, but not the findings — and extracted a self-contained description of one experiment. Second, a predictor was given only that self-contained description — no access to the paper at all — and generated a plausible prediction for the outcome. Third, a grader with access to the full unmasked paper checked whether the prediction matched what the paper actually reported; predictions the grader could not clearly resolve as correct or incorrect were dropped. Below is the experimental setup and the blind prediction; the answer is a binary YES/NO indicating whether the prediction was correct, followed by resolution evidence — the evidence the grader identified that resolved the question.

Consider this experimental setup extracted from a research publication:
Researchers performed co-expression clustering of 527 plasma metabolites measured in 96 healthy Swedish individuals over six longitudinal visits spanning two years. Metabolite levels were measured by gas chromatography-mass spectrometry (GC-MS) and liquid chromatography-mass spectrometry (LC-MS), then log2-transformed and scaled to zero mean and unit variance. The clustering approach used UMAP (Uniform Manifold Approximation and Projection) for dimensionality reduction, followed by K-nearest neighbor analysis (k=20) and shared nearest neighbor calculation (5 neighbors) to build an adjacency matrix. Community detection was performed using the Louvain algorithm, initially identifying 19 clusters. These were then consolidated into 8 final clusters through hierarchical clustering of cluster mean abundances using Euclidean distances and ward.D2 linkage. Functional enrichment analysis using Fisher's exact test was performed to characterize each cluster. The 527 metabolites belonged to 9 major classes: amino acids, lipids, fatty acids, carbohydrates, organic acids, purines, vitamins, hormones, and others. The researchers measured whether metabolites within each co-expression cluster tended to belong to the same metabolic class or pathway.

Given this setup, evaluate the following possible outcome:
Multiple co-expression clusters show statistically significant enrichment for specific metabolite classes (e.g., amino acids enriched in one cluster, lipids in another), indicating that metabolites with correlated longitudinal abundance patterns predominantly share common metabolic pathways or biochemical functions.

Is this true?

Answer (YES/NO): YES